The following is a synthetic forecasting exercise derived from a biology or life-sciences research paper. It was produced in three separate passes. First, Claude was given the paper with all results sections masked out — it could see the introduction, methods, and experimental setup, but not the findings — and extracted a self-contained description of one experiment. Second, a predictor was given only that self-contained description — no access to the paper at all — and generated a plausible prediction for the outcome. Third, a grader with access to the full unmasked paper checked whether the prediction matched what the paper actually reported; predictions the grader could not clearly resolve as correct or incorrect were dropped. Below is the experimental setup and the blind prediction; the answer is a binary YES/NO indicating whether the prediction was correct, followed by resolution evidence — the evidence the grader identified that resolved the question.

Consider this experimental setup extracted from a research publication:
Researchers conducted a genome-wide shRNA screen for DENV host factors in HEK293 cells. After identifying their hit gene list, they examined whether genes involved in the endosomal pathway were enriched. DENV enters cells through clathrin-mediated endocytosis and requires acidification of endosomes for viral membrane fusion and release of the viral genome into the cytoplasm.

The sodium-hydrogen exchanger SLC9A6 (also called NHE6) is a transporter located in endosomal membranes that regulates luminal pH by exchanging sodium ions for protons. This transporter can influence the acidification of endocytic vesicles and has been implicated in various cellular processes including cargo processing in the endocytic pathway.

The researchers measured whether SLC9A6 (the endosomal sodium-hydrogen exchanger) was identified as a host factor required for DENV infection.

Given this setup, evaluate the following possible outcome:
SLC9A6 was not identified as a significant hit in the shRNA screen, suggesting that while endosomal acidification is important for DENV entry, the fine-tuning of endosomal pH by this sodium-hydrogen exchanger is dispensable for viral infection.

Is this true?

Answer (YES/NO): NO